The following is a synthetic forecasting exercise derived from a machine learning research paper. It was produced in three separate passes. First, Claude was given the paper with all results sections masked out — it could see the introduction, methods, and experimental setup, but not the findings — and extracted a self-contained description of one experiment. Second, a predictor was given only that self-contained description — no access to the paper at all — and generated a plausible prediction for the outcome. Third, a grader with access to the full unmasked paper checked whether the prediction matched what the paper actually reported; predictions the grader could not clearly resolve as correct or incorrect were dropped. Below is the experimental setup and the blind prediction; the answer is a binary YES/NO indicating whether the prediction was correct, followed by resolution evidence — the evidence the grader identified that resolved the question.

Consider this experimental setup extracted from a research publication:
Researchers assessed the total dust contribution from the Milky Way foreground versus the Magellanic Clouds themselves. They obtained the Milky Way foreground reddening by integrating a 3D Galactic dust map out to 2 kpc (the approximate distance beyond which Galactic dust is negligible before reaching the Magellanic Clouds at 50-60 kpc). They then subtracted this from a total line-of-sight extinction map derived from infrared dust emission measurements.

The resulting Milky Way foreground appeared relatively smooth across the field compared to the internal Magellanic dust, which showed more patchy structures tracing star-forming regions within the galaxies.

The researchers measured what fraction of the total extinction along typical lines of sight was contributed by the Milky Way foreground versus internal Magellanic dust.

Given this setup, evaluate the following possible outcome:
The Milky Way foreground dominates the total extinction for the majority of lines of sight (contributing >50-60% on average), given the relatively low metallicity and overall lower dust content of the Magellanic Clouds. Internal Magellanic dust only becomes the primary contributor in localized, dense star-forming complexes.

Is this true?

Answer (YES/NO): NO